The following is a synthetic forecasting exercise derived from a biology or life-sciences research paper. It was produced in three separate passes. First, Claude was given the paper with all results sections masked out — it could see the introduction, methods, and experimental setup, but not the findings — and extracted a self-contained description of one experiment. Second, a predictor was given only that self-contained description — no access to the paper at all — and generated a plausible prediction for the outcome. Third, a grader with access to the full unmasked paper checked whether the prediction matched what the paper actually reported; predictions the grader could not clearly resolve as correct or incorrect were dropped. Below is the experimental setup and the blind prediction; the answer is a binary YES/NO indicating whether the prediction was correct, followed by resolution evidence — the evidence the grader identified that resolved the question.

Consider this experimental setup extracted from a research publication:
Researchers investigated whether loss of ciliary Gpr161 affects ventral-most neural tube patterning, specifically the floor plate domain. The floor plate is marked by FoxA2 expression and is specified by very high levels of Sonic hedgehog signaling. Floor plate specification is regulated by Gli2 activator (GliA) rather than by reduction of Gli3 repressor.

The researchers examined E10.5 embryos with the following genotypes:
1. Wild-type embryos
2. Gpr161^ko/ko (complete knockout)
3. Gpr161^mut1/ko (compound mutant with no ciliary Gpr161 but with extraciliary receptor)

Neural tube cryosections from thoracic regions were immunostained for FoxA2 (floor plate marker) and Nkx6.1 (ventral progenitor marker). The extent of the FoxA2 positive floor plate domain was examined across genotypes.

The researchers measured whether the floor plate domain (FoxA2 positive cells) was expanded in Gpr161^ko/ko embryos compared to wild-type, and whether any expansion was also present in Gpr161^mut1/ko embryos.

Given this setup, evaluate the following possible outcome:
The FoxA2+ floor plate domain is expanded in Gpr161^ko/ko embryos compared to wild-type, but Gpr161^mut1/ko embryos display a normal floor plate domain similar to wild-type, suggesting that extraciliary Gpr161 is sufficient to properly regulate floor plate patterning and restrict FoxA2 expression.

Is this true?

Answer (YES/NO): YES